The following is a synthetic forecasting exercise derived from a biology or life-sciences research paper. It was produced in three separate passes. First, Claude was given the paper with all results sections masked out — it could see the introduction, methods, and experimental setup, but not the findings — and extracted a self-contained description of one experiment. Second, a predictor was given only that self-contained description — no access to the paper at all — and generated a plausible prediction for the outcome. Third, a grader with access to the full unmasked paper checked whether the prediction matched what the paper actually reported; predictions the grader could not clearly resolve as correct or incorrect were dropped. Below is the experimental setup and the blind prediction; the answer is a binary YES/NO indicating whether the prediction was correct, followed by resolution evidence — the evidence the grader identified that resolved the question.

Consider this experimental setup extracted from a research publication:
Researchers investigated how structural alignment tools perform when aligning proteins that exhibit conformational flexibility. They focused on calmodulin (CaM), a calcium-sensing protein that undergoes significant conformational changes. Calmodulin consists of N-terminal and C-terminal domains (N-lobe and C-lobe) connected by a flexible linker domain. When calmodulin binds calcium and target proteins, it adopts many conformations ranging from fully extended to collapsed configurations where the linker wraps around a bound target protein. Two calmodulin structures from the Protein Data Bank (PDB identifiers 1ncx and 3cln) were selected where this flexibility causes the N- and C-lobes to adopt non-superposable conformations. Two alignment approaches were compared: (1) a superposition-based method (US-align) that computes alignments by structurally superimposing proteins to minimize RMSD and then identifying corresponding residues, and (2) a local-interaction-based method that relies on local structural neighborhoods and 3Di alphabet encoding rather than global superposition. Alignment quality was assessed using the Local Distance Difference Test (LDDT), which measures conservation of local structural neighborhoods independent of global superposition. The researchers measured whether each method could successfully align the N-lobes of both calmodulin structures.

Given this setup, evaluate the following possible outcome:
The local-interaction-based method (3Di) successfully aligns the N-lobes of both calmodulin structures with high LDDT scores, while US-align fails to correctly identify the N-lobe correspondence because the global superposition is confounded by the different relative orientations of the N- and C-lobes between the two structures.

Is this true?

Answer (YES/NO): YES